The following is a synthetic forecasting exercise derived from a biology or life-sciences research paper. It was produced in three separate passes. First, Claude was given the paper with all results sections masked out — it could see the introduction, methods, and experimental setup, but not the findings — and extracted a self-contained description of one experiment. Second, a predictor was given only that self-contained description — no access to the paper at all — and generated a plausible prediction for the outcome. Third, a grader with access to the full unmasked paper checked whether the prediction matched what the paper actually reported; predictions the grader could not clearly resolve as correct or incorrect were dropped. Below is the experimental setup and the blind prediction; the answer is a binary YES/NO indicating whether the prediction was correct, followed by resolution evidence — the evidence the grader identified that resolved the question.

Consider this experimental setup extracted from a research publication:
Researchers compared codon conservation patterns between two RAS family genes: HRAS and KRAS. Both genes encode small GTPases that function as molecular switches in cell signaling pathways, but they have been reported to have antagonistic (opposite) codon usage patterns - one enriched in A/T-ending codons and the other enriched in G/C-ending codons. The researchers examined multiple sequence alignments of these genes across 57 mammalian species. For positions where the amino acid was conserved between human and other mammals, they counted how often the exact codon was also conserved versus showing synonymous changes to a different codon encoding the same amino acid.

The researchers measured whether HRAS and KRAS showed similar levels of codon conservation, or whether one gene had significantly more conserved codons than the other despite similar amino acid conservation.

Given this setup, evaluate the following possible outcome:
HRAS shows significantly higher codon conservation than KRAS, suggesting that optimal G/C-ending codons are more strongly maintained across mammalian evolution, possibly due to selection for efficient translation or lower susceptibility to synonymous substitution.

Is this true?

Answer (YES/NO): NO